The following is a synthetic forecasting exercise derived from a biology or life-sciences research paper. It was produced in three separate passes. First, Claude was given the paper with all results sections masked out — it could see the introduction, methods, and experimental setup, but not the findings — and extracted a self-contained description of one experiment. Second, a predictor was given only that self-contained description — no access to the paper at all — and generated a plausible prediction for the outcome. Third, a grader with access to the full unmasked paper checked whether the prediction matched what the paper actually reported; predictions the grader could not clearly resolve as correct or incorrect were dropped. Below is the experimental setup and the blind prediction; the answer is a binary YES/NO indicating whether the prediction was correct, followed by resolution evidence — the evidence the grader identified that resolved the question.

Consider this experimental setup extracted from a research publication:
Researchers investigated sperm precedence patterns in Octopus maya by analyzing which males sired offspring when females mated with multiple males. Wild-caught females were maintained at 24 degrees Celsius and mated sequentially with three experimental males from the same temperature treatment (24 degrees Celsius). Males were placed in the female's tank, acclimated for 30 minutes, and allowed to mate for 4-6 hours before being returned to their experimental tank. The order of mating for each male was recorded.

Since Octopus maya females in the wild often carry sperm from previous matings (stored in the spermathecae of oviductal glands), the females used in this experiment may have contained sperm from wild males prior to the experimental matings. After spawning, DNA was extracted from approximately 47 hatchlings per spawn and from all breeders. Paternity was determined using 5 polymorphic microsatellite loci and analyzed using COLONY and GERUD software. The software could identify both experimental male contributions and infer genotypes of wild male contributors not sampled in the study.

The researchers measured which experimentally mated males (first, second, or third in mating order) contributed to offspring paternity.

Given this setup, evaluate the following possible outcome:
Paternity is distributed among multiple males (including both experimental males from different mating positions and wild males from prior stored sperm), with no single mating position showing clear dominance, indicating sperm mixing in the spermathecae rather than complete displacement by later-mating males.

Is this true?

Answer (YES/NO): NO